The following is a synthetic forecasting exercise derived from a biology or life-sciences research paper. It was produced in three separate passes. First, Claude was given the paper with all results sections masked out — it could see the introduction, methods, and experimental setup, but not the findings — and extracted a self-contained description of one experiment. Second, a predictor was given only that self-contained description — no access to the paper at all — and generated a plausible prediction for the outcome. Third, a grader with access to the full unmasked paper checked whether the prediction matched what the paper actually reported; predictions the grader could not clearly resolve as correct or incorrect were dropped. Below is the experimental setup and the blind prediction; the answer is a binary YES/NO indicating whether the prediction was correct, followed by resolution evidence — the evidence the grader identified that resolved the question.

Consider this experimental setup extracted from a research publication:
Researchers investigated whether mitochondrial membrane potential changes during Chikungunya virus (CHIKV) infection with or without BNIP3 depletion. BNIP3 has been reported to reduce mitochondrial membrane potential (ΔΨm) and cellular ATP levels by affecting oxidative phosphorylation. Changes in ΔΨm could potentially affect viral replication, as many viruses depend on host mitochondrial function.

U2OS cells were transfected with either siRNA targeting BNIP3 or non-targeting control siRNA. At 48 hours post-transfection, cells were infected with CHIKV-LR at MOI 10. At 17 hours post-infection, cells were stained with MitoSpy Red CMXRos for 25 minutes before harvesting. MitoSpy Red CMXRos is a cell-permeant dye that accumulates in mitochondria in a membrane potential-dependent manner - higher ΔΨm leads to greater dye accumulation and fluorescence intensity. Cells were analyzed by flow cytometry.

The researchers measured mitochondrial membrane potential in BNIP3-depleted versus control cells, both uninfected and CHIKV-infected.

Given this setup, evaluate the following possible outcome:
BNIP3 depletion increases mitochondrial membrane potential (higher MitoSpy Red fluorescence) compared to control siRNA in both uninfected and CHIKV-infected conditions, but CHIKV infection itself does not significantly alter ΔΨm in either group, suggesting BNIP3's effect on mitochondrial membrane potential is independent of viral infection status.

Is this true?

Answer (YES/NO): NO